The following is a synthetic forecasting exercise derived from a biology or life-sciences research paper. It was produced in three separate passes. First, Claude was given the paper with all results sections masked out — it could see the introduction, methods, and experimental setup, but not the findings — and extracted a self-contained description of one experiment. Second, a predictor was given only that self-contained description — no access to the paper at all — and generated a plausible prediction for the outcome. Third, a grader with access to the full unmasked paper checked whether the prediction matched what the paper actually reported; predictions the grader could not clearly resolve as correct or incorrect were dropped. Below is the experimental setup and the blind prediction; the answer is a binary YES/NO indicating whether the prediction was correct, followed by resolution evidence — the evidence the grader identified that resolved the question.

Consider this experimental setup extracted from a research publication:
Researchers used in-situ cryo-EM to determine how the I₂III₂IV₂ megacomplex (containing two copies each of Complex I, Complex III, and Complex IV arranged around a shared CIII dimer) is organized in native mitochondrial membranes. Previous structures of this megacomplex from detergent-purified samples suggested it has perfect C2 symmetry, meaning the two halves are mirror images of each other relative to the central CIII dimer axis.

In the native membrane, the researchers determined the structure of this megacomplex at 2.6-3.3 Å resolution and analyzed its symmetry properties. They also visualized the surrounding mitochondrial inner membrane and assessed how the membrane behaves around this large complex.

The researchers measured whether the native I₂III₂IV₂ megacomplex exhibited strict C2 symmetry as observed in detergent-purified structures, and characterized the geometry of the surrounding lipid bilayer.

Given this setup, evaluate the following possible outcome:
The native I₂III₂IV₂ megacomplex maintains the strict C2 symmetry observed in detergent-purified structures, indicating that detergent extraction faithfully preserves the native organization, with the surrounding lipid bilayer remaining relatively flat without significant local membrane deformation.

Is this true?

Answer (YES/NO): NO